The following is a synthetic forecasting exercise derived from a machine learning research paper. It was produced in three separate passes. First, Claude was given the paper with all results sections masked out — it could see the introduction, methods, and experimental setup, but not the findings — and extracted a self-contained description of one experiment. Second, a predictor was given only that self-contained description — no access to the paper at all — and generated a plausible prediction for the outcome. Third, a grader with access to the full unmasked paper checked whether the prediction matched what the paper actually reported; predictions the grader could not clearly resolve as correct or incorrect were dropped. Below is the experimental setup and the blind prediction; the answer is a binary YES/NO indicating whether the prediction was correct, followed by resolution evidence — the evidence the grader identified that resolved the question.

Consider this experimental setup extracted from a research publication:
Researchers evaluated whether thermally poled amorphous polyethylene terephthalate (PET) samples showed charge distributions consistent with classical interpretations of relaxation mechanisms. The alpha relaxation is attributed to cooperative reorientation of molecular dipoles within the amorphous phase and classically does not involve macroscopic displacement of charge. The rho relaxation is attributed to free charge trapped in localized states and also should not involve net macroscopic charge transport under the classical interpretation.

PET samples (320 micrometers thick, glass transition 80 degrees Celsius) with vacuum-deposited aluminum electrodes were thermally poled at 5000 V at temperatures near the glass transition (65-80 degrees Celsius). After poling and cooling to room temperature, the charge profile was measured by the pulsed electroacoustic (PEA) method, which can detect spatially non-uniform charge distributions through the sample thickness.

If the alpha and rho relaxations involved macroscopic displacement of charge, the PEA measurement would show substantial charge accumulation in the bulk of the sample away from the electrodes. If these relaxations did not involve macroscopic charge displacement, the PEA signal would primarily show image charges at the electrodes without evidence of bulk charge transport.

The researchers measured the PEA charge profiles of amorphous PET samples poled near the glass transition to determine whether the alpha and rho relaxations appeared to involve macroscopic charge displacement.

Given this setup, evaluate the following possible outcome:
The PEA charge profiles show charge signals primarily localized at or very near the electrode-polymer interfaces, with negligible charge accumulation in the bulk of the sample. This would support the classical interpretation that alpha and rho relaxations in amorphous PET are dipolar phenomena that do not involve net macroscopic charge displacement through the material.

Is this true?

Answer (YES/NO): YES